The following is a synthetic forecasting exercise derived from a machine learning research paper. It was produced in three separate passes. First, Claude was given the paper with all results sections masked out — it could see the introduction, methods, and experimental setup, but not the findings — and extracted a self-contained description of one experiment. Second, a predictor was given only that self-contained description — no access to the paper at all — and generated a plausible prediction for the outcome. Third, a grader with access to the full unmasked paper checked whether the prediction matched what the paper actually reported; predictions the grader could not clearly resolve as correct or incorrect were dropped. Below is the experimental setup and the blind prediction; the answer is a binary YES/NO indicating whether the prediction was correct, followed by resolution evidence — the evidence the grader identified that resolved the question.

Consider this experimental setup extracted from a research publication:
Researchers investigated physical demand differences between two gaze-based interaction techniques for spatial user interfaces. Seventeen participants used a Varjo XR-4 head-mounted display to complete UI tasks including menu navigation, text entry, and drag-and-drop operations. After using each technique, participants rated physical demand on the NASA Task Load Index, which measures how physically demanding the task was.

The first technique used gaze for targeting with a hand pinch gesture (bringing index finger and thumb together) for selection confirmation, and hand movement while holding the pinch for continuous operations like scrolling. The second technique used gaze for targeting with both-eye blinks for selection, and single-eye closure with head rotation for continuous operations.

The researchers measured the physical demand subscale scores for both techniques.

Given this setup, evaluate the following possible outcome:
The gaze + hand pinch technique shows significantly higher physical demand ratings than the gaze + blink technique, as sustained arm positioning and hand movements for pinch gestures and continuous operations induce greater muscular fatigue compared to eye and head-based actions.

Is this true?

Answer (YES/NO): NO